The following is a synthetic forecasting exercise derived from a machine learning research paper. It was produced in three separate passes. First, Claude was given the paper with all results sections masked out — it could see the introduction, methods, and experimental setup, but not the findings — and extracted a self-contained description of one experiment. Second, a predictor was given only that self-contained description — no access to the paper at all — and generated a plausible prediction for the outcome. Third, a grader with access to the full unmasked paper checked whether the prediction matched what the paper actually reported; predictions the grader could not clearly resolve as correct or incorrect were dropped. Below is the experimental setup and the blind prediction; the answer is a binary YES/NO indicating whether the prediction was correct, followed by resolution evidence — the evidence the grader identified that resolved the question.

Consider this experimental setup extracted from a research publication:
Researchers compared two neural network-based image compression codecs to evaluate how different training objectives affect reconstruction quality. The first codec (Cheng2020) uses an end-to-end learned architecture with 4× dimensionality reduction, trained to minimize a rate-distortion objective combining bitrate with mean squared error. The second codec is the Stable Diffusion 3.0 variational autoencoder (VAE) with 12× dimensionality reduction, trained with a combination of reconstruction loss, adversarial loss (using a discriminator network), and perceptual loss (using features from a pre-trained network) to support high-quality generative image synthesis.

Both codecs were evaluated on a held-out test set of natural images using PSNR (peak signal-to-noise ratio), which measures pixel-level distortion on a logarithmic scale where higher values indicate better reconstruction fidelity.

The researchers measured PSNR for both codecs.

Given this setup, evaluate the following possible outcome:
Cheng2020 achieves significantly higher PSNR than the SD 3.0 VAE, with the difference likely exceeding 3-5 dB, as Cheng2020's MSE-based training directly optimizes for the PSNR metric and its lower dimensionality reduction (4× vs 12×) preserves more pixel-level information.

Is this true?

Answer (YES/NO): YES